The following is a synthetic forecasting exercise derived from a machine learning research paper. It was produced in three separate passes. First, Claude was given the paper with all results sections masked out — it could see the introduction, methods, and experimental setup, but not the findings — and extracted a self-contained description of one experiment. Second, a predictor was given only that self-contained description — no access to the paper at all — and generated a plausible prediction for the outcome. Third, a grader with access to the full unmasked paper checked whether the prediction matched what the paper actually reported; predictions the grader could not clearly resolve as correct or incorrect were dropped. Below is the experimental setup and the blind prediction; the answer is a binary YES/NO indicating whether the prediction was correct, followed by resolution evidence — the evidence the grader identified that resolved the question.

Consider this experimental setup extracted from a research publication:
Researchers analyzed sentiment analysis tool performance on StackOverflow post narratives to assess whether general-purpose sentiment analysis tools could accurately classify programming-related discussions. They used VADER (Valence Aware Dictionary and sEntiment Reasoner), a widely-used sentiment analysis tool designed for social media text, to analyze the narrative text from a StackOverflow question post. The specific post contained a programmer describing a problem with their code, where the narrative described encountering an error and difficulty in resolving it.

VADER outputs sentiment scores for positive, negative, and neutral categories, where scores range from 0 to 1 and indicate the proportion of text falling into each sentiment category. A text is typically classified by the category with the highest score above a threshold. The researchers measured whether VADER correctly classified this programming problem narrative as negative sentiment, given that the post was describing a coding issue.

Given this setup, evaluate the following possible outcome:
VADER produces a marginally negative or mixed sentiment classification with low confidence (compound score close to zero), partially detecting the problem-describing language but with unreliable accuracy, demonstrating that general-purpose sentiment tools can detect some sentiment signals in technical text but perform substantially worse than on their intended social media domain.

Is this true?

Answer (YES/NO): NO